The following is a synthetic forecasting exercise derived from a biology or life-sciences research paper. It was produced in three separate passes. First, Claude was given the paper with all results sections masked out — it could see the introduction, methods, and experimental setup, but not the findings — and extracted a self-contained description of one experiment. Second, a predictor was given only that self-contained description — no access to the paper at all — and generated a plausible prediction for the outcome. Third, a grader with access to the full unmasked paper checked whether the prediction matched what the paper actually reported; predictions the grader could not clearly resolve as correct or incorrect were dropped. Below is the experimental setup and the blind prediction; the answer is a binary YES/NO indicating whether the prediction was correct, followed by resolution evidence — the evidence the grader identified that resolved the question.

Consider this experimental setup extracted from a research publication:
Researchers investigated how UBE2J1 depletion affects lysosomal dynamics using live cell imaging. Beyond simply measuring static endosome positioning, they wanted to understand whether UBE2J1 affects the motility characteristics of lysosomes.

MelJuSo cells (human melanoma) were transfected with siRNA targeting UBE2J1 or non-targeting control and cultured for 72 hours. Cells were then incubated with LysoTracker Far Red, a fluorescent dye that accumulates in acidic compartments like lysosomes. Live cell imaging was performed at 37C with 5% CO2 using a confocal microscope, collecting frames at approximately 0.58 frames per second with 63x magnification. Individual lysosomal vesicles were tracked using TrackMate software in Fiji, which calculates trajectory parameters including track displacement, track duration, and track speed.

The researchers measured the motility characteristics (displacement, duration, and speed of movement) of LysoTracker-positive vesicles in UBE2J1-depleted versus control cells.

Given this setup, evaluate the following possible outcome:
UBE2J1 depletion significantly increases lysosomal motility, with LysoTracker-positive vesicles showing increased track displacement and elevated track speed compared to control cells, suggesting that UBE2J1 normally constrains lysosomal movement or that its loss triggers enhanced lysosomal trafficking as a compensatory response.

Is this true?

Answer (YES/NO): YES